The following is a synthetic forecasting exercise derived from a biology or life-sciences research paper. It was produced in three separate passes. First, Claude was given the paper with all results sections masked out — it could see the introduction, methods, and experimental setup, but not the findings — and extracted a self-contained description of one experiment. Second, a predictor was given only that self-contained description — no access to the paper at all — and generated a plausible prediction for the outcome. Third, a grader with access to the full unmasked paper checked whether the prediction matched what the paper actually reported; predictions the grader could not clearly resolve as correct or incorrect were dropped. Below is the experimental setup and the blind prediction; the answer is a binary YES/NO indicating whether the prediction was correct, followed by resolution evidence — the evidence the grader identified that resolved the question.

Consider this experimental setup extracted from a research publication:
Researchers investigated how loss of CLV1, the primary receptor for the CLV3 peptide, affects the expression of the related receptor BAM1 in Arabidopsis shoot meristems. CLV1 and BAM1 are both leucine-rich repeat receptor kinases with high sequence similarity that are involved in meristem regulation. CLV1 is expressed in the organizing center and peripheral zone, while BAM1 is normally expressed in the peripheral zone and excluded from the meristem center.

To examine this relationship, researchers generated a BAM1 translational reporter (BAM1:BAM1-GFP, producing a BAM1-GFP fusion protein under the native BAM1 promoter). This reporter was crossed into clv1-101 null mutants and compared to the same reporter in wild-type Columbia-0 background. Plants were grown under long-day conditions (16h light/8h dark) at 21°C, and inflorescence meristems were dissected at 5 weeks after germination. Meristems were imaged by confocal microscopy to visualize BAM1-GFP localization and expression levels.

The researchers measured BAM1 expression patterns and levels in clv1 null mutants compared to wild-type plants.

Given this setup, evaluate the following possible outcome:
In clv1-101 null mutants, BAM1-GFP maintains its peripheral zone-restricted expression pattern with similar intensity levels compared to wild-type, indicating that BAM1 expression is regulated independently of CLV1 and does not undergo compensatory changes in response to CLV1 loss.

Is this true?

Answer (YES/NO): NO